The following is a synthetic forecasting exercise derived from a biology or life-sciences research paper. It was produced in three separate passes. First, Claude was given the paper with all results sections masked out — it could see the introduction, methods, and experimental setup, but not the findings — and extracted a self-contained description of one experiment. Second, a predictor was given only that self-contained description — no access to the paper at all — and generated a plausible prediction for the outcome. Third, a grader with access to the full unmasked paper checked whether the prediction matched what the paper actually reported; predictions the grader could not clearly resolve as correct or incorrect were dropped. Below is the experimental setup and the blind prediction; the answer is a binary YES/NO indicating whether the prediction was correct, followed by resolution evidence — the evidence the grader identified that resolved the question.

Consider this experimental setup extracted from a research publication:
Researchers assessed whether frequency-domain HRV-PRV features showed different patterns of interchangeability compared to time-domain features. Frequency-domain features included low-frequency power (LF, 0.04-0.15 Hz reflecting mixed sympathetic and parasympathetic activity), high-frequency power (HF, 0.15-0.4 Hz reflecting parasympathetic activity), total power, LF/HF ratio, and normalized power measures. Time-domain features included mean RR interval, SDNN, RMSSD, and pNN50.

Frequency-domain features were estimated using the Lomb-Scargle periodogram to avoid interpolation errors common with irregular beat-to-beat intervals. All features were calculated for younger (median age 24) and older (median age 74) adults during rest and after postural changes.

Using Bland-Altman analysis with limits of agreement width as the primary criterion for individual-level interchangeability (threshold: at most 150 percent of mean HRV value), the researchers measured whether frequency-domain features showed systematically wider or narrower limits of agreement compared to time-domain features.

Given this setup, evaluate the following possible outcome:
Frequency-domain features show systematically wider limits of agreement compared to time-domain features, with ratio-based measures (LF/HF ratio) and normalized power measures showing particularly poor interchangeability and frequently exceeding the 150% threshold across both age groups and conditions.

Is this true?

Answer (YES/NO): NO